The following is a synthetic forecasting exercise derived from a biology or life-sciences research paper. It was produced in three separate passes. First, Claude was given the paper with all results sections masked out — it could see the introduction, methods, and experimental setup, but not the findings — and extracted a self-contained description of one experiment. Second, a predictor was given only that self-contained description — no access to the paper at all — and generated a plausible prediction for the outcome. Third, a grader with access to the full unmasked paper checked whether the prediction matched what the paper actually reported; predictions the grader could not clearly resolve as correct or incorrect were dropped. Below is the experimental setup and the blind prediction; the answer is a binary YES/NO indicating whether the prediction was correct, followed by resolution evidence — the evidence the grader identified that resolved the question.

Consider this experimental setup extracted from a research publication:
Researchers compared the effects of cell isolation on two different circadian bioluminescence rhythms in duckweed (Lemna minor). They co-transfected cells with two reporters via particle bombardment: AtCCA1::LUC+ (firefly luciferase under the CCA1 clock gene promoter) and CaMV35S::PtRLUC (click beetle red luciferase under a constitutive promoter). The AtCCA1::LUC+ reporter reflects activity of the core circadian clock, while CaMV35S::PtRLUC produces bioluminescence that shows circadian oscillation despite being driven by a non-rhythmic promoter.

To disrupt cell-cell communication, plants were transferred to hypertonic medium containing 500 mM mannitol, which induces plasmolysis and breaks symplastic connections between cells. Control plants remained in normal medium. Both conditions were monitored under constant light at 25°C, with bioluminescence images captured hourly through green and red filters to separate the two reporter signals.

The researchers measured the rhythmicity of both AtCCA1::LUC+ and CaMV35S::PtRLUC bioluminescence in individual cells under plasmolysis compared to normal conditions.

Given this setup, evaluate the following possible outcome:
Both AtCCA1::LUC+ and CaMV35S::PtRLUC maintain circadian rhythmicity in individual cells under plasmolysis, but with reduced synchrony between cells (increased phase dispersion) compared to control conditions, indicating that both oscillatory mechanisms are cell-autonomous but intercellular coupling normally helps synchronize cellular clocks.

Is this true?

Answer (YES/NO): NO